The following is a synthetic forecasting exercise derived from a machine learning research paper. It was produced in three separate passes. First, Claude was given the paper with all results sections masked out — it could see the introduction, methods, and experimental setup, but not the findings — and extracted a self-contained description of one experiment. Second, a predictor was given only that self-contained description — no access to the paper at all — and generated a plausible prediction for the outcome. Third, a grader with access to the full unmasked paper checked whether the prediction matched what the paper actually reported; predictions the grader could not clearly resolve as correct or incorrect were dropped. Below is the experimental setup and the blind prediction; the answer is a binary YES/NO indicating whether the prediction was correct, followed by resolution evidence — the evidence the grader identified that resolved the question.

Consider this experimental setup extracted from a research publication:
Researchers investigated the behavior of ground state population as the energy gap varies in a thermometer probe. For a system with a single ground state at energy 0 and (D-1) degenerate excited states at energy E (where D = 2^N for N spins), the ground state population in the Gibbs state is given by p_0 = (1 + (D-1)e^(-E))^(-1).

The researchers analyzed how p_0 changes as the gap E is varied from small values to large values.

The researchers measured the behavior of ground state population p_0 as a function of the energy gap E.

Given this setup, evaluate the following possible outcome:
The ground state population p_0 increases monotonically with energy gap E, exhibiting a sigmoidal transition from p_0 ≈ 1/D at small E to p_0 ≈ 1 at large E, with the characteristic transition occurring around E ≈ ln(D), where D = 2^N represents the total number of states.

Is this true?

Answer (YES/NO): YES